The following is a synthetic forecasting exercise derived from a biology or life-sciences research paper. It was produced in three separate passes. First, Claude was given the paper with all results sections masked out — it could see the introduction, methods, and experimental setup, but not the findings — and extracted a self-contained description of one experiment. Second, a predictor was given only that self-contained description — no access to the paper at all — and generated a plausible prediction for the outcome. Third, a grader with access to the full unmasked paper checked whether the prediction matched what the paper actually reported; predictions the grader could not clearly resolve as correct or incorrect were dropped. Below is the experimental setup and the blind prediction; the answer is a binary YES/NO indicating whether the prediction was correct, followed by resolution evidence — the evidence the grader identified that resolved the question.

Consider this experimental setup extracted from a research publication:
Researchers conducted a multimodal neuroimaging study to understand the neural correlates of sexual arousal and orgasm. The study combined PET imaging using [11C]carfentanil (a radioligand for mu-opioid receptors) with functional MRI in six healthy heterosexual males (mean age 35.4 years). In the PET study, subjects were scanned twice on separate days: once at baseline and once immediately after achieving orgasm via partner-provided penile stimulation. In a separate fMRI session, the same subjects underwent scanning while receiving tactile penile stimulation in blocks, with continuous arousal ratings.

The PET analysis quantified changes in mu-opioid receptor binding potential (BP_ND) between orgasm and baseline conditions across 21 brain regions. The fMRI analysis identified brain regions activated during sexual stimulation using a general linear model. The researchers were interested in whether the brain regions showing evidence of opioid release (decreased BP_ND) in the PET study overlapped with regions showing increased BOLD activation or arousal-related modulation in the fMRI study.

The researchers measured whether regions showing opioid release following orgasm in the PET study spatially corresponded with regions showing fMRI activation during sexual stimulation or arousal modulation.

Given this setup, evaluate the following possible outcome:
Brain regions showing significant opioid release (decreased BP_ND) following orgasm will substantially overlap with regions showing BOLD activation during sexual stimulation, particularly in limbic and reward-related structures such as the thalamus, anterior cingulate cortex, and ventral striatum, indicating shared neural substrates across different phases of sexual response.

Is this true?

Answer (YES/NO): NO